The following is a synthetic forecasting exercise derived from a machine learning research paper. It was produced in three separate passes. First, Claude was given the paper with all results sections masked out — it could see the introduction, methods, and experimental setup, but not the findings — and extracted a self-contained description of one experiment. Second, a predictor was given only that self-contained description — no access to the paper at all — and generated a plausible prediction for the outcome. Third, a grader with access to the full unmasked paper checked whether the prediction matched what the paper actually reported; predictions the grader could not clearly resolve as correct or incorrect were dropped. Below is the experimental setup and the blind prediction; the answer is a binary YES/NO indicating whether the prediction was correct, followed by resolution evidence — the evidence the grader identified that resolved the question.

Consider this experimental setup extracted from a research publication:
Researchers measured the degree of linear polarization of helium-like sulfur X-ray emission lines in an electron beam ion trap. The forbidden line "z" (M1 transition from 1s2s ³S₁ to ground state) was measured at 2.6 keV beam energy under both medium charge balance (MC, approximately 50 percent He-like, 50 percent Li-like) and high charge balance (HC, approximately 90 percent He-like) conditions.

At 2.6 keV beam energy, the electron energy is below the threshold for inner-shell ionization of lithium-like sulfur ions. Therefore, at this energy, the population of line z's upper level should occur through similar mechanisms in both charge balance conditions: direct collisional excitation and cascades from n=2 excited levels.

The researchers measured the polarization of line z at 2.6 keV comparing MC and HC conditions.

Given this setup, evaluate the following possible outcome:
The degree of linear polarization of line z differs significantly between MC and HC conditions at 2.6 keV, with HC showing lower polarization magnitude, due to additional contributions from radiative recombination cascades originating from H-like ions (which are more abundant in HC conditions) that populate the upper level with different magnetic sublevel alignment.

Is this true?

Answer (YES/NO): NO